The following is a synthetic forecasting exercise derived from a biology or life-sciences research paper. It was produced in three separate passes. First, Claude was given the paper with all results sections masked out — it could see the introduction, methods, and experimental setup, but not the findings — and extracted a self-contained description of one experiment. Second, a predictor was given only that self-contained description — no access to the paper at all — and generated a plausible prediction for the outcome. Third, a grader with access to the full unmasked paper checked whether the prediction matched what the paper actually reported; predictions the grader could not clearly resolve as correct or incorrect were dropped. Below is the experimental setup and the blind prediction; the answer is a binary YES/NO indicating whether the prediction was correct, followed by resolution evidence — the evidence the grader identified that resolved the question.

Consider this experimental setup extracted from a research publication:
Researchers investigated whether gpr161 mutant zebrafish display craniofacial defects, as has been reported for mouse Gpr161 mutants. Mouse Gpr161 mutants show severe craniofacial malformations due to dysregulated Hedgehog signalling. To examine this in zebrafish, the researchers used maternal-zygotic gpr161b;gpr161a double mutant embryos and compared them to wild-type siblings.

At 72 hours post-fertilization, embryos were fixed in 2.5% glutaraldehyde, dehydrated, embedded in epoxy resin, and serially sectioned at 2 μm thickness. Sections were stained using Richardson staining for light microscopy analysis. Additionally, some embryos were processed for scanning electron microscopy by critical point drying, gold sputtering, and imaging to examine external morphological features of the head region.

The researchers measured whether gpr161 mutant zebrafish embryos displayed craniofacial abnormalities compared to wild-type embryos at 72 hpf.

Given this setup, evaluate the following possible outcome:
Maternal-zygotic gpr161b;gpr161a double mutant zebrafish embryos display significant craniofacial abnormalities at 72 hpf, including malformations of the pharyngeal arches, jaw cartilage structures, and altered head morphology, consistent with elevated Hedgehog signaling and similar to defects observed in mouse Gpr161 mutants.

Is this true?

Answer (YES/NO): YES